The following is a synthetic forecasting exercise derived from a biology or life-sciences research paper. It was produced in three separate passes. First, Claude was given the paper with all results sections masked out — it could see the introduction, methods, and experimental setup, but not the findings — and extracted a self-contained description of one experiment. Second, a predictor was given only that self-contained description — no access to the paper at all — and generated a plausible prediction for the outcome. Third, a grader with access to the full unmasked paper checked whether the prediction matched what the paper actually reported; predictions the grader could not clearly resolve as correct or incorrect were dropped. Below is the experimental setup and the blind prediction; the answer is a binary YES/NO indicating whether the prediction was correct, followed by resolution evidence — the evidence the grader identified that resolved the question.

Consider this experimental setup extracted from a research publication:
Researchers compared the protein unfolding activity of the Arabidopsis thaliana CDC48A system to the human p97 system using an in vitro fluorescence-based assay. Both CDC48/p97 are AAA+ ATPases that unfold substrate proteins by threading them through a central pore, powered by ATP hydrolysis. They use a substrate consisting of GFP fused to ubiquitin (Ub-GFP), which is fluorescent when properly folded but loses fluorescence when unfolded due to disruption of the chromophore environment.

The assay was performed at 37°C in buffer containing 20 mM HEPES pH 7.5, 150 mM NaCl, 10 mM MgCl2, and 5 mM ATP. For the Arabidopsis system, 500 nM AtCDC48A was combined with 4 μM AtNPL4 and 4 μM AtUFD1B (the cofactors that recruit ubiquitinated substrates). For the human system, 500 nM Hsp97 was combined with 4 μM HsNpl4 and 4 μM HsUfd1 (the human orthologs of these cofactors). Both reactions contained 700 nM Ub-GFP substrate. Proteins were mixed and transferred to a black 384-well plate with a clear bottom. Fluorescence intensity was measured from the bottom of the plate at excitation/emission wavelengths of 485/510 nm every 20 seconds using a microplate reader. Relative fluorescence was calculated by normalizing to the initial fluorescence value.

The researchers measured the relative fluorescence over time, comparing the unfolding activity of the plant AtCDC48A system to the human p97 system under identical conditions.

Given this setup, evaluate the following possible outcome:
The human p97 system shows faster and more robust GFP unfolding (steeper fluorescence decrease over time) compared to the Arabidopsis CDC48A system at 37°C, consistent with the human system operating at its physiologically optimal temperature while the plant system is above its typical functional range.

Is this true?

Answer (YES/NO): NO